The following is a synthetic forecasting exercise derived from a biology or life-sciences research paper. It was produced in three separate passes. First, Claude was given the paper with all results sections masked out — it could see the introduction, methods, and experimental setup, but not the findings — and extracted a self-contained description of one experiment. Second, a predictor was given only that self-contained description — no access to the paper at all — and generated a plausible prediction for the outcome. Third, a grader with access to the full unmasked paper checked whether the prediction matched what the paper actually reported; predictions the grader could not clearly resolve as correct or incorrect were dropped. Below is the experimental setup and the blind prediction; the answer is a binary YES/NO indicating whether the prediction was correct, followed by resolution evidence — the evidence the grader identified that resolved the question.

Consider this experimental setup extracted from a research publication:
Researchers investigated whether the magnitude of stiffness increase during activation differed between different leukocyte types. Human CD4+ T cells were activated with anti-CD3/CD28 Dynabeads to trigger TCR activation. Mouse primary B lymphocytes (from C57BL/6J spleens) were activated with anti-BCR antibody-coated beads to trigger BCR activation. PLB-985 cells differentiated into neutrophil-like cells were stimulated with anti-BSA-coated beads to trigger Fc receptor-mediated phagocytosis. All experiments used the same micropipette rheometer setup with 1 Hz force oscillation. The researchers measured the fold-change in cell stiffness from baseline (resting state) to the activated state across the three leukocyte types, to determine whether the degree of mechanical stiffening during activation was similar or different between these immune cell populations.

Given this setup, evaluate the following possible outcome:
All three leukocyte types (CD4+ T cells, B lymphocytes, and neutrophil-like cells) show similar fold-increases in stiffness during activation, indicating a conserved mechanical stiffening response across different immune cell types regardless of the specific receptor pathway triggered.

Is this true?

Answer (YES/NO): NO